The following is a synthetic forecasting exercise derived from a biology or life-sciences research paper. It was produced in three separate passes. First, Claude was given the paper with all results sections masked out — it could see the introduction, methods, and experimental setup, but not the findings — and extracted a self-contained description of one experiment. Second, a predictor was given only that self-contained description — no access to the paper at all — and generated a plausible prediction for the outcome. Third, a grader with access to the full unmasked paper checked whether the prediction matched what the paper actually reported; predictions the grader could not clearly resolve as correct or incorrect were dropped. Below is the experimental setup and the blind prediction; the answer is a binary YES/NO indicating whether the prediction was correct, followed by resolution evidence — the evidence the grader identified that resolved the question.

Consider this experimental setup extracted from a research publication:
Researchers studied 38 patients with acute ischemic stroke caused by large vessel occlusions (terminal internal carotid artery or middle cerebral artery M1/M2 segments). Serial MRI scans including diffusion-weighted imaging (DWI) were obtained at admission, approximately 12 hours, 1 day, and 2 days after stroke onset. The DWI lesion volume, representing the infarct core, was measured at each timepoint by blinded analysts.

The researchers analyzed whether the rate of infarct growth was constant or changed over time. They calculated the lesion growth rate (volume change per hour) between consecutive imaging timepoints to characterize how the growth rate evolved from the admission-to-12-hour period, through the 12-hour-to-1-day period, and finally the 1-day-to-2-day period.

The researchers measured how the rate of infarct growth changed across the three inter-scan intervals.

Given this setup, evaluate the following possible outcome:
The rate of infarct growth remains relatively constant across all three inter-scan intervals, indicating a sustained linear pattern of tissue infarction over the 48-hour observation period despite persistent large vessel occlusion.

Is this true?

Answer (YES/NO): NO